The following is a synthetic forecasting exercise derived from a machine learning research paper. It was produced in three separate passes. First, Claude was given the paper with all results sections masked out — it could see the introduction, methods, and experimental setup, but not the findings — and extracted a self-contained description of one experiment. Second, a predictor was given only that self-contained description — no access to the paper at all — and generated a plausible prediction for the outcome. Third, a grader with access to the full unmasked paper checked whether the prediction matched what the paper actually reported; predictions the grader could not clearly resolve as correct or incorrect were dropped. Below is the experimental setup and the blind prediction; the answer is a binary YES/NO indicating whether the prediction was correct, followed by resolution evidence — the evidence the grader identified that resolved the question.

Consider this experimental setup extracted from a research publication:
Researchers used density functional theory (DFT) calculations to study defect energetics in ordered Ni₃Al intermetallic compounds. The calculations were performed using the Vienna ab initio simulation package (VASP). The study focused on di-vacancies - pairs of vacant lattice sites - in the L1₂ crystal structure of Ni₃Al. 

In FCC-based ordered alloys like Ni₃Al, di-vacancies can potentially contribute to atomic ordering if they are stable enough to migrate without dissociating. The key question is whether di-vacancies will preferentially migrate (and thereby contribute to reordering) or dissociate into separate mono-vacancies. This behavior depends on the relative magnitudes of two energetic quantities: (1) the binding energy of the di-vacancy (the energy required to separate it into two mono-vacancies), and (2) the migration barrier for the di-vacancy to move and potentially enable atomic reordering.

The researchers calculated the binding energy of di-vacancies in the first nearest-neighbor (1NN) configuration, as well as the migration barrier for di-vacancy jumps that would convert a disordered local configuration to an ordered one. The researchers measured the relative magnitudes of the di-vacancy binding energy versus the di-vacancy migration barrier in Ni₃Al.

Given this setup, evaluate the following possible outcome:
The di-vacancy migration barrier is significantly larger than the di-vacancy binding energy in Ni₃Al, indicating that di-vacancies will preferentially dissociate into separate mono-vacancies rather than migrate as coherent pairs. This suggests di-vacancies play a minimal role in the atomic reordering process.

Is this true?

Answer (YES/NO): YES